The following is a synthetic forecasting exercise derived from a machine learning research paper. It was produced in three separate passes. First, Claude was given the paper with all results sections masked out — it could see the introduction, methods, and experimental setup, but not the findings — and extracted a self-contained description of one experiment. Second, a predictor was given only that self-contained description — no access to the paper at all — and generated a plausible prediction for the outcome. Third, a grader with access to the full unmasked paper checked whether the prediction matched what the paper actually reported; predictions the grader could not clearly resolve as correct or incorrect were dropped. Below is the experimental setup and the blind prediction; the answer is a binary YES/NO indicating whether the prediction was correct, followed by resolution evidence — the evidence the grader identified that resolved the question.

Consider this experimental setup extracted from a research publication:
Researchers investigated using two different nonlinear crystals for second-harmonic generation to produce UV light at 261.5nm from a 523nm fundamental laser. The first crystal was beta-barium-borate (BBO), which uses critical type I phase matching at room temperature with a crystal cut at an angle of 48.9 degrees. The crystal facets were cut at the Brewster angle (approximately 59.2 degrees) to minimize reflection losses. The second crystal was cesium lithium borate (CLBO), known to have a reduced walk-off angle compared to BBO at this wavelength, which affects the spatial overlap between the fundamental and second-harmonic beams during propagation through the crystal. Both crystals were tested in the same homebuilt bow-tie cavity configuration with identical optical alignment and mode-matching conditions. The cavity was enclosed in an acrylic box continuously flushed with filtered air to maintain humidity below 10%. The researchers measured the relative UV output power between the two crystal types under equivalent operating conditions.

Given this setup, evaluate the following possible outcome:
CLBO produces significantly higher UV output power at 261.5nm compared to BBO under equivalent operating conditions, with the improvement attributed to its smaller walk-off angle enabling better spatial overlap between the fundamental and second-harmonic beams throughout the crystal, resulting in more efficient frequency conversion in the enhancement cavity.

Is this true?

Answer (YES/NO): YES